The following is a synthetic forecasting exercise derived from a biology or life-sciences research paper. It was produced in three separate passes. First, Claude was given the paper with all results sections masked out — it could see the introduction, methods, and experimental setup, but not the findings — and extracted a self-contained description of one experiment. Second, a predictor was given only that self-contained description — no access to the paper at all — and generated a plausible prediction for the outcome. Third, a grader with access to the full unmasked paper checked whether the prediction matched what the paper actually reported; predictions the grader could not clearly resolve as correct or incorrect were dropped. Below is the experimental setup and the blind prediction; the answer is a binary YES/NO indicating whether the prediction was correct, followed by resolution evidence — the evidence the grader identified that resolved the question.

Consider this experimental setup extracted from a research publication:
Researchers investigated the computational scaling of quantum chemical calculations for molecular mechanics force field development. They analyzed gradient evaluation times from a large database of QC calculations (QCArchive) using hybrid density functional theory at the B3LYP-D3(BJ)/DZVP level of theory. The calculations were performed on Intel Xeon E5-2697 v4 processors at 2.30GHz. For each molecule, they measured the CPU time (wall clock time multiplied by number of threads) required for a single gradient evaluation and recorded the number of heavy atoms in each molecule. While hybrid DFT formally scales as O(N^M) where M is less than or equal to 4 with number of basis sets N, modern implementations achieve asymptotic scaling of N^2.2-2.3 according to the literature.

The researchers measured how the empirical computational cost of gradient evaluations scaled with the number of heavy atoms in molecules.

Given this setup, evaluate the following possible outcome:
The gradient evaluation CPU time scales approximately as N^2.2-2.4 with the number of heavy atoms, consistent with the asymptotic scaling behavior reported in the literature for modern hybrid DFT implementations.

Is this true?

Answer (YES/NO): NO